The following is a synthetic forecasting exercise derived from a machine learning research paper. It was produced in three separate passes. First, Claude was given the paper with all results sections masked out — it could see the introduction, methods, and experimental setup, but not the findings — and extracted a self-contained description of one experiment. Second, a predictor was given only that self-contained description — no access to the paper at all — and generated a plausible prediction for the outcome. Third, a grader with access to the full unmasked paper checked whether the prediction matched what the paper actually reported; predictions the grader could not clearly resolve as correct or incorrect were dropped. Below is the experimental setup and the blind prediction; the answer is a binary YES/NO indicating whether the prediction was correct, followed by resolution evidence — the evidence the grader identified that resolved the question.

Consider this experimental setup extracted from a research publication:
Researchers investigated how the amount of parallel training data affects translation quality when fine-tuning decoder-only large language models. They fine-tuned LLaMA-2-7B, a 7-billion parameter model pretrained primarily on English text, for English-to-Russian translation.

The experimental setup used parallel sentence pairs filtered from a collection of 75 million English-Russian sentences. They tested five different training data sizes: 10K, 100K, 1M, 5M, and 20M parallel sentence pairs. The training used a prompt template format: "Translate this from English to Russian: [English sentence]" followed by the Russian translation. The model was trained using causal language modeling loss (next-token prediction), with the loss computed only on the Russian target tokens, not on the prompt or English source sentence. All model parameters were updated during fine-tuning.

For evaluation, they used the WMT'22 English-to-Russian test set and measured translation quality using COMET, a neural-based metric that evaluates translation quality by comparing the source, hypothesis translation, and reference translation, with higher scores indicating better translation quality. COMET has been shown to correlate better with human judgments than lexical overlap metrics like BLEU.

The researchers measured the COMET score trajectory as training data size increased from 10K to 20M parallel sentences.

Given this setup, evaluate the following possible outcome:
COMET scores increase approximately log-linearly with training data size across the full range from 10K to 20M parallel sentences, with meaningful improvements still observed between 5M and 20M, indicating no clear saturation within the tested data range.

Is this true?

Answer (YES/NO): NO